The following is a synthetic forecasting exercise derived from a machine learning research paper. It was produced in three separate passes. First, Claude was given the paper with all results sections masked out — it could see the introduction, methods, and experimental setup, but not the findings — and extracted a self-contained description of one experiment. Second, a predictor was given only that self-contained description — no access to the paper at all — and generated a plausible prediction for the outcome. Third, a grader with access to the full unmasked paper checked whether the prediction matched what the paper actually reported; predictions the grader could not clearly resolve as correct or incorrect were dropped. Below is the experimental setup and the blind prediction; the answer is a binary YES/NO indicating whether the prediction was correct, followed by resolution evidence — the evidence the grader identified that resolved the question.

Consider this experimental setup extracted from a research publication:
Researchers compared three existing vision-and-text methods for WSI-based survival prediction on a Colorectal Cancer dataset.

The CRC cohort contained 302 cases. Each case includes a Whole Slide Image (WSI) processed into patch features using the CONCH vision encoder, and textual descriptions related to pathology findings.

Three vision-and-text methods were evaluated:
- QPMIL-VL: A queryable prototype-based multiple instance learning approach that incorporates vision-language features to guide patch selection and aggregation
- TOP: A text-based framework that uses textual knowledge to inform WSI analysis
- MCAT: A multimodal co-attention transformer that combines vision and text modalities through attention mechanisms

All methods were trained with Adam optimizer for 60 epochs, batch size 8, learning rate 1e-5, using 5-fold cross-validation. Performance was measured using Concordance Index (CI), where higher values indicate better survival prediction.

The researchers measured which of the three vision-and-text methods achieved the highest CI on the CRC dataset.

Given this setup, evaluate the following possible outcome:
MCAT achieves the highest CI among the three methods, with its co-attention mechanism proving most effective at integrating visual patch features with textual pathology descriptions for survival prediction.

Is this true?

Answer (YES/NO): NO